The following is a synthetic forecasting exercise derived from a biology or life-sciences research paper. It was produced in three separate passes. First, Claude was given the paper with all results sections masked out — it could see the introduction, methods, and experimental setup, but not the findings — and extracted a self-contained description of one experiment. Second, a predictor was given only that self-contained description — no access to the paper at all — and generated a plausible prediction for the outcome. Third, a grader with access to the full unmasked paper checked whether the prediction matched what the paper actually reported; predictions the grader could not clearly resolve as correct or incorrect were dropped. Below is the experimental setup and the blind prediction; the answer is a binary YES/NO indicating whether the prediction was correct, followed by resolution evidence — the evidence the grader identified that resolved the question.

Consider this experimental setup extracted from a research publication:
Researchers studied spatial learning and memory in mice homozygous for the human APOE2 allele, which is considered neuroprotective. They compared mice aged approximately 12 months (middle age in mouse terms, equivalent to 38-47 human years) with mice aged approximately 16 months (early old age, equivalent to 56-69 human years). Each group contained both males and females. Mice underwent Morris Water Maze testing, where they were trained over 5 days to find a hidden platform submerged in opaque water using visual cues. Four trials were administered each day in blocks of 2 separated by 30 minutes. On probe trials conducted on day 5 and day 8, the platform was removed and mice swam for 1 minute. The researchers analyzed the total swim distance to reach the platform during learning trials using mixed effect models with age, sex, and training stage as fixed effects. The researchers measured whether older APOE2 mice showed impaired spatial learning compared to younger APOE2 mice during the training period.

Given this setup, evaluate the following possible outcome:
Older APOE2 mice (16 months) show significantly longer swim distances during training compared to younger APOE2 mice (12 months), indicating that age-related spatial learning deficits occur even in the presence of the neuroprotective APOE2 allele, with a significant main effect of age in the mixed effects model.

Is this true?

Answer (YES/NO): NO